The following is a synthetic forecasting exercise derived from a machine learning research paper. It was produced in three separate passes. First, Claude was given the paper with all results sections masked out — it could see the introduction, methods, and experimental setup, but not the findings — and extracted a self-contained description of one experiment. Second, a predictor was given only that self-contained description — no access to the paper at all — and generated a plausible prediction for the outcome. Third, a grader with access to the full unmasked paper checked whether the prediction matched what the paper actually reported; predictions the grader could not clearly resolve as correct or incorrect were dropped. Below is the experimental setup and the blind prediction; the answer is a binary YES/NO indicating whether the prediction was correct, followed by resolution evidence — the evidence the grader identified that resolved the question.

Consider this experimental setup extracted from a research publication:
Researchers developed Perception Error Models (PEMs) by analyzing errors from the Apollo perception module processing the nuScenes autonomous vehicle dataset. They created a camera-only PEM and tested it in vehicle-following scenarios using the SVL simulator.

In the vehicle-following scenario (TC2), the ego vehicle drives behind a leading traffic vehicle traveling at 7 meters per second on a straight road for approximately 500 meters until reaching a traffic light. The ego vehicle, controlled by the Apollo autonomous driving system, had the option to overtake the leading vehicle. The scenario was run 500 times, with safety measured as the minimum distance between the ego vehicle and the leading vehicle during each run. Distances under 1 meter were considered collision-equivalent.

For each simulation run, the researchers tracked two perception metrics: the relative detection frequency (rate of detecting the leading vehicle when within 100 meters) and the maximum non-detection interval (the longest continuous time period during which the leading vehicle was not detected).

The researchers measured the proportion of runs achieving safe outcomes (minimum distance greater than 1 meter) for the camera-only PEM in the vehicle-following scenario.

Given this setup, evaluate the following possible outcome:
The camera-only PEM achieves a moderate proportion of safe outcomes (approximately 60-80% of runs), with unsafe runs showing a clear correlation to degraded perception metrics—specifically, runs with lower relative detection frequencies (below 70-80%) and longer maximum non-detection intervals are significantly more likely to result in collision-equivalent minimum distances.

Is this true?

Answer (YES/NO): NO